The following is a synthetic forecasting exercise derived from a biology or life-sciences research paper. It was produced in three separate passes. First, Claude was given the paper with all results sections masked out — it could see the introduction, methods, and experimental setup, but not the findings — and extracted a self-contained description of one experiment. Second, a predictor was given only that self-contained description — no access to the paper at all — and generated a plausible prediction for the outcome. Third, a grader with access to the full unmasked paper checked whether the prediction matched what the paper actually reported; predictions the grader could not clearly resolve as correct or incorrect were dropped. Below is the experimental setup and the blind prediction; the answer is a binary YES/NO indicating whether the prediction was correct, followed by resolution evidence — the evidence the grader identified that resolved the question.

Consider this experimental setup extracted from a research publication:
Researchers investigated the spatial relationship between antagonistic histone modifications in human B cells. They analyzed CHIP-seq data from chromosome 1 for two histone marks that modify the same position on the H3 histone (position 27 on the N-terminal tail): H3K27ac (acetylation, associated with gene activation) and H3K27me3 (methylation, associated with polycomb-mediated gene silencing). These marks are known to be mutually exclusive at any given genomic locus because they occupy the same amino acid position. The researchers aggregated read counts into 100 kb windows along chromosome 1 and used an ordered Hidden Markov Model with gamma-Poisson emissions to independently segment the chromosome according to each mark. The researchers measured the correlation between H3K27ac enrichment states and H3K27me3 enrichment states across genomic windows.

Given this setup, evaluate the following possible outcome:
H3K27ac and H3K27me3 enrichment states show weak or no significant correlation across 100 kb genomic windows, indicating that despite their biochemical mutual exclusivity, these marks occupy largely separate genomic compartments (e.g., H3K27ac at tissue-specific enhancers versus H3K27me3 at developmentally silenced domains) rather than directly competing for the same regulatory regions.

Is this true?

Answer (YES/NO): NO